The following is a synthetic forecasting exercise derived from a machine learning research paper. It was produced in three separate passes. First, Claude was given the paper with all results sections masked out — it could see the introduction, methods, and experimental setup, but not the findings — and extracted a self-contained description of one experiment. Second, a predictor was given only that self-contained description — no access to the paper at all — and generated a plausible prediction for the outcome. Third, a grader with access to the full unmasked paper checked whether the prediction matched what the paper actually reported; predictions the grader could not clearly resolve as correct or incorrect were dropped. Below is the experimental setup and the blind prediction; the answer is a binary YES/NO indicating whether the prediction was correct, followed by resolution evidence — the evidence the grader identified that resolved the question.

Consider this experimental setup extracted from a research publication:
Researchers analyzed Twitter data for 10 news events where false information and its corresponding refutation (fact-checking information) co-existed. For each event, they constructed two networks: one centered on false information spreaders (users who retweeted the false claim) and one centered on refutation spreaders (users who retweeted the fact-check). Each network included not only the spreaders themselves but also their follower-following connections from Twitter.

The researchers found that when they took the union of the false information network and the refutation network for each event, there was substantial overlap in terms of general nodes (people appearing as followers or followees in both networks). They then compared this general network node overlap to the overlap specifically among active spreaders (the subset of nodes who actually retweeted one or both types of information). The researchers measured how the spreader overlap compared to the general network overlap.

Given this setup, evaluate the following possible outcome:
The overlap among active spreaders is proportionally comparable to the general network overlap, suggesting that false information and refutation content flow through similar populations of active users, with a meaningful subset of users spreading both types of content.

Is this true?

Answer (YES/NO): NO